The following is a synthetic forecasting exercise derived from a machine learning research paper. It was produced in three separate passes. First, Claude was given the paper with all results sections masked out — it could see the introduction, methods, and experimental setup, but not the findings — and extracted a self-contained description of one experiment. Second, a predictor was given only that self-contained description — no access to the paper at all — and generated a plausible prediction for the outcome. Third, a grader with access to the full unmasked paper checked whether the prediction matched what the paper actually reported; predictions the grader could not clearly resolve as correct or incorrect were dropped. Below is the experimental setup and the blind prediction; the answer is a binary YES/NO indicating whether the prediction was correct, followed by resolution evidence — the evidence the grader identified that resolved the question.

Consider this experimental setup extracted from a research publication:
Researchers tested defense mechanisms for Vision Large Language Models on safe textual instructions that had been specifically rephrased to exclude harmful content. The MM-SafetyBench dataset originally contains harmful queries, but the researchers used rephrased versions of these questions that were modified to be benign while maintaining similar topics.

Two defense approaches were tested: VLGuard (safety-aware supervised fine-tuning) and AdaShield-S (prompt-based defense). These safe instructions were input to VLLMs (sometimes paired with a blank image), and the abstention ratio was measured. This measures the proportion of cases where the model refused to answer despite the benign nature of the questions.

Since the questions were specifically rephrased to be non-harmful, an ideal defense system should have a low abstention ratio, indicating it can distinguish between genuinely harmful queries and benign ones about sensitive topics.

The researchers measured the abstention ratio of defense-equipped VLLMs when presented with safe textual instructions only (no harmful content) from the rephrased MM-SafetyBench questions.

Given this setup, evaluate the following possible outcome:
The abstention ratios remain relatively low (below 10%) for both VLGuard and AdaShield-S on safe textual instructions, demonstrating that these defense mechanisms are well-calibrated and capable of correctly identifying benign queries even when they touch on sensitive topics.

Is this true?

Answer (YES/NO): NO